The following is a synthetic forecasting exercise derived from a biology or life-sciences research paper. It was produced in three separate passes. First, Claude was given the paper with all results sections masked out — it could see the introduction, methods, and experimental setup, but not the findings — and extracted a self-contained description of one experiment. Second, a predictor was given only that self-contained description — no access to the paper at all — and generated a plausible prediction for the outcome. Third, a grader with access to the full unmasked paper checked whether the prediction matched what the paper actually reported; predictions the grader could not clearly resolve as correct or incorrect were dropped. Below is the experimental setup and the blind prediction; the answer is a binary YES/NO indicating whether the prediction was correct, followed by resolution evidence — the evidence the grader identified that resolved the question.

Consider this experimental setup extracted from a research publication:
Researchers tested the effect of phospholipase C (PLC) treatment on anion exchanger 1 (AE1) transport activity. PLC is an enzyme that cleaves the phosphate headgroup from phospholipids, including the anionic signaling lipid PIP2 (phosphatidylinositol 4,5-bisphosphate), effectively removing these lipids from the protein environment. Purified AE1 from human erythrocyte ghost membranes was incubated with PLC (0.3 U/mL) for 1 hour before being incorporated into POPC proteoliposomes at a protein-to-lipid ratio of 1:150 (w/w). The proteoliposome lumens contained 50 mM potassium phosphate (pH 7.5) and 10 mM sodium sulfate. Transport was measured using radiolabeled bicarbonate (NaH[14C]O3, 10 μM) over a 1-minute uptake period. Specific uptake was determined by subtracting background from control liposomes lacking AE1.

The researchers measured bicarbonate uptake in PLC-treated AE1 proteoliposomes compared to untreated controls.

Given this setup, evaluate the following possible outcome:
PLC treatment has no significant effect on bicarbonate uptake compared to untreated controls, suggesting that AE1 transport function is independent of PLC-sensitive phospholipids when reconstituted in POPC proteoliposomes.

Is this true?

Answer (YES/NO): NO